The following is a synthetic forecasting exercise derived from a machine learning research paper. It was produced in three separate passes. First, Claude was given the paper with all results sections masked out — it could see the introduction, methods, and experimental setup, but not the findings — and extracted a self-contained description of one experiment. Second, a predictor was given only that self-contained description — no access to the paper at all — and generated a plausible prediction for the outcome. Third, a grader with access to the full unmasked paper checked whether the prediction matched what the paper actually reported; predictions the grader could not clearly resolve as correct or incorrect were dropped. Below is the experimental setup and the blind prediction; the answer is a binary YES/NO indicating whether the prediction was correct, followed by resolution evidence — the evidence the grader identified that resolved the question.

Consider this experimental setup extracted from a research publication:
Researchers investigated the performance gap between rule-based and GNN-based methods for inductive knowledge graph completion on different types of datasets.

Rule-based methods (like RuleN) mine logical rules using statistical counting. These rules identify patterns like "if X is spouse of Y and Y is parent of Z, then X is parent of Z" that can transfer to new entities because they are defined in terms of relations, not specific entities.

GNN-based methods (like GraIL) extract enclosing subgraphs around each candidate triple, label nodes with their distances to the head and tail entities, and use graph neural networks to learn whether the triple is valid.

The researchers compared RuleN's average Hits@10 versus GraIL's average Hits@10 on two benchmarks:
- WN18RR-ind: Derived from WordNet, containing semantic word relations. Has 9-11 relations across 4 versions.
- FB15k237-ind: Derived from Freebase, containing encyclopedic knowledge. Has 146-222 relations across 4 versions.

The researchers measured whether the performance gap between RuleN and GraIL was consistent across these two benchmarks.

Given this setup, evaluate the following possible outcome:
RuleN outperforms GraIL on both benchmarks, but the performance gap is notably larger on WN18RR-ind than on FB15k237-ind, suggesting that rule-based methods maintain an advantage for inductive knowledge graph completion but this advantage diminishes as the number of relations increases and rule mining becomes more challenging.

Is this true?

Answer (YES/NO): NO